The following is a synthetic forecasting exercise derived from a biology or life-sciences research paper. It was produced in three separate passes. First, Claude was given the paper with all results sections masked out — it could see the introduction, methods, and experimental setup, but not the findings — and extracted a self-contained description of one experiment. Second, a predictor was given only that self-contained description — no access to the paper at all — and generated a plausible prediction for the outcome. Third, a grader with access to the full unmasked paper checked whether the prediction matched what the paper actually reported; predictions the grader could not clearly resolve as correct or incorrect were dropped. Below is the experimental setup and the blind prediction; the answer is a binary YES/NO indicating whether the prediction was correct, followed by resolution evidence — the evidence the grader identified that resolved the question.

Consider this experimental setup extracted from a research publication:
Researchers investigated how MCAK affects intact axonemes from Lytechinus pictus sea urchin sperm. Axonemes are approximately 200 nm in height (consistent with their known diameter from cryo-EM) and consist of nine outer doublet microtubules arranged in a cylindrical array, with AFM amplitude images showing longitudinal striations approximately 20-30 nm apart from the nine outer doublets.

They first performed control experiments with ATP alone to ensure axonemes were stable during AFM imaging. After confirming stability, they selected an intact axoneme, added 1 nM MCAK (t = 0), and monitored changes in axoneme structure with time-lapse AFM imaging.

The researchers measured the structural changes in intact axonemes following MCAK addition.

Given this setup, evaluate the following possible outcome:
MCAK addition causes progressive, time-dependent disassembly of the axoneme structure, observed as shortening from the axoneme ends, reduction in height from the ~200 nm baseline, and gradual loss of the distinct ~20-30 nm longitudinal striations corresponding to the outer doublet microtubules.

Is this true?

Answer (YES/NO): NO